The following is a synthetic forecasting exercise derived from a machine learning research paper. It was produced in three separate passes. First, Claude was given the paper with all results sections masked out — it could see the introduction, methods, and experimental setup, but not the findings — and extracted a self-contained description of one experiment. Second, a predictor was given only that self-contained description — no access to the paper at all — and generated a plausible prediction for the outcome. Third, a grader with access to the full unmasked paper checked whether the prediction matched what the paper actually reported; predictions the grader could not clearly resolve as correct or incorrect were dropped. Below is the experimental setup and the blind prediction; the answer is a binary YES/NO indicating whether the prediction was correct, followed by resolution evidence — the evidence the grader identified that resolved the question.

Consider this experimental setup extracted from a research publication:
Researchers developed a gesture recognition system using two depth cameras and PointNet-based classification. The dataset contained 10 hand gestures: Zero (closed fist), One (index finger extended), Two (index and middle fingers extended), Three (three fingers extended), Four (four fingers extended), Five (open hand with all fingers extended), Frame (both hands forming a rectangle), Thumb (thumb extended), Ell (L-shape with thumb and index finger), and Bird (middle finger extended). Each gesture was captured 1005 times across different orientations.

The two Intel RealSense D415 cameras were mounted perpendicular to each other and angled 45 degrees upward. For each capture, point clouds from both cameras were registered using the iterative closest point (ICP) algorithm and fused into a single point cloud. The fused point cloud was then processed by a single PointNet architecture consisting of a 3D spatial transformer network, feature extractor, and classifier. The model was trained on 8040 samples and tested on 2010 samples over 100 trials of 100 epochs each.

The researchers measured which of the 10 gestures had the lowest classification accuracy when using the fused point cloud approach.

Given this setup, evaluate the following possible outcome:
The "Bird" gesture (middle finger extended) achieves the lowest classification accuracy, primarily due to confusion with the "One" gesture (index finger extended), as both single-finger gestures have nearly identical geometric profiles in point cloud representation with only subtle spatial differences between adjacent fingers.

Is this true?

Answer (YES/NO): NO